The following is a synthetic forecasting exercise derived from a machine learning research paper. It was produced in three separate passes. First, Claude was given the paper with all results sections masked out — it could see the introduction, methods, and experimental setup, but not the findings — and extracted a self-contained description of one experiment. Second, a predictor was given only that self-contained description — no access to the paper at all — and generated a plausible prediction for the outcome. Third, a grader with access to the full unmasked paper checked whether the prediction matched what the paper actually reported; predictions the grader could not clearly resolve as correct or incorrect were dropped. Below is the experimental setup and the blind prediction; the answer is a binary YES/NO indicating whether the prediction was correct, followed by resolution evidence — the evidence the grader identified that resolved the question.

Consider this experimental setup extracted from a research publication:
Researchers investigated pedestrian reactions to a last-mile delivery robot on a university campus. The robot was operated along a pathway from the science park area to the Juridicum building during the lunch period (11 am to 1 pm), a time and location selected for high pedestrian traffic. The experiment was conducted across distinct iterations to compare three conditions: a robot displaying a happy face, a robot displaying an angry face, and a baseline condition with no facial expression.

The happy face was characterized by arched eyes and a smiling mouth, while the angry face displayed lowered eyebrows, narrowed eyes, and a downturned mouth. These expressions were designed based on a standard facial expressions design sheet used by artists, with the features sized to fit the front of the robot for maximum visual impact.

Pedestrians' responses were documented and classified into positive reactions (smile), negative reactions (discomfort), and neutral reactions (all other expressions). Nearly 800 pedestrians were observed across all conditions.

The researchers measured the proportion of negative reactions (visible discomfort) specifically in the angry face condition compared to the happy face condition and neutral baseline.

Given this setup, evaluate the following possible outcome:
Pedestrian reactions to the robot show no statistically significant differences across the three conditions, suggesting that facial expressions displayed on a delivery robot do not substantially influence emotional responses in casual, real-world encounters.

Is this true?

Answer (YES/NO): NO